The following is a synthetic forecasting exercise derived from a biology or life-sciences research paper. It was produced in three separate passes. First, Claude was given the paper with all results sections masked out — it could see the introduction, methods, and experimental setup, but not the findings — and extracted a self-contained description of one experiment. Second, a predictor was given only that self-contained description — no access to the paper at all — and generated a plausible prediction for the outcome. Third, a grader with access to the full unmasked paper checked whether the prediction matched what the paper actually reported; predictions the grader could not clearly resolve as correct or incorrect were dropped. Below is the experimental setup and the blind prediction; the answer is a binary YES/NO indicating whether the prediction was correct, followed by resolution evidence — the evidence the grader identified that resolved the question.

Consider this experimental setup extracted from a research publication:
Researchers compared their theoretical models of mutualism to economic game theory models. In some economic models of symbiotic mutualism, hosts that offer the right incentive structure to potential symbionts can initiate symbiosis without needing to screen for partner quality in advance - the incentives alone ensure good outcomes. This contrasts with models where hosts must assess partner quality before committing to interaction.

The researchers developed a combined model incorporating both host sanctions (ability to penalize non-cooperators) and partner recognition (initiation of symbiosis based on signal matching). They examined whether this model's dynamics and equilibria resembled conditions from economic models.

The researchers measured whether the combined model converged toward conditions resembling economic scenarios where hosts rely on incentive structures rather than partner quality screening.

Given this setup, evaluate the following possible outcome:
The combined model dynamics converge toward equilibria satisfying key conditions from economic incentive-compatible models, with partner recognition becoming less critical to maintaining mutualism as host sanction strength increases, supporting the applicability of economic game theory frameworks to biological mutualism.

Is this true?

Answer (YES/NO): YES